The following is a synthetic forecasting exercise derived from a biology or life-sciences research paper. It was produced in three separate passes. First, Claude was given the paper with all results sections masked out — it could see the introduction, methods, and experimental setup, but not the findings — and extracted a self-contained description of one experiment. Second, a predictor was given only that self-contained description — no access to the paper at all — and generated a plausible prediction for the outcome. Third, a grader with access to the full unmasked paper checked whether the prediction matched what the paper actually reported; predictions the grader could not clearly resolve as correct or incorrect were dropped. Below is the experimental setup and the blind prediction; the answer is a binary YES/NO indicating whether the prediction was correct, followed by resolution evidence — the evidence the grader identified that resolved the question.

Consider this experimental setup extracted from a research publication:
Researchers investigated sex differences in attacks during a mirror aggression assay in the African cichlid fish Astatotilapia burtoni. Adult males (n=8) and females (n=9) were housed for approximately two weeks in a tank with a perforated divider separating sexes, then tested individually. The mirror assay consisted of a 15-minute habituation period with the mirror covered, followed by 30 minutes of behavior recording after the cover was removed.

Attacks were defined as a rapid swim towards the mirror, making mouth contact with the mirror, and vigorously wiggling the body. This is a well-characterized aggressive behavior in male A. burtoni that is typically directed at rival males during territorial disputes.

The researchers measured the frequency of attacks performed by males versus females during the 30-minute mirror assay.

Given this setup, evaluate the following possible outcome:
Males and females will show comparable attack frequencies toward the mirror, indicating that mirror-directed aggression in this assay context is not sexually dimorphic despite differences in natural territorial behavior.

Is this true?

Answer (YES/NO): YES